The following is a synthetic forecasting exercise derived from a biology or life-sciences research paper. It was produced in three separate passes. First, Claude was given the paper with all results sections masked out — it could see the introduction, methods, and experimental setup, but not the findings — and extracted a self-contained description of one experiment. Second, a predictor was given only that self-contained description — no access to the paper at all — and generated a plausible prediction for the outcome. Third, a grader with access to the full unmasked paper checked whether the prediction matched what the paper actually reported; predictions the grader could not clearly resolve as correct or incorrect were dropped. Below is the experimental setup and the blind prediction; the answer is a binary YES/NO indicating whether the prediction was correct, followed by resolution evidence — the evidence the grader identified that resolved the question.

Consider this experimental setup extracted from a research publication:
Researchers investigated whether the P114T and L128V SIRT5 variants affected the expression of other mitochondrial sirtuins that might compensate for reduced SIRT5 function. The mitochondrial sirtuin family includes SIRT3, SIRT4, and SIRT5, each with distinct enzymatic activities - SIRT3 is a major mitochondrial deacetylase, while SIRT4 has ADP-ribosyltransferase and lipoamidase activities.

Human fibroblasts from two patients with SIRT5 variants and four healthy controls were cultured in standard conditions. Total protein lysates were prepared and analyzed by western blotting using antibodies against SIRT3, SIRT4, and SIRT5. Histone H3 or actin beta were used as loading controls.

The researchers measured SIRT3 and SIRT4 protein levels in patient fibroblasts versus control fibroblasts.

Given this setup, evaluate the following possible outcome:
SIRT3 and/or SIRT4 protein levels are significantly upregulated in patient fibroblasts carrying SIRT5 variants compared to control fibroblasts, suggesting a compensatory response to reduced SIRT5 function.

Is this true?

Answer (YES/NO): NO